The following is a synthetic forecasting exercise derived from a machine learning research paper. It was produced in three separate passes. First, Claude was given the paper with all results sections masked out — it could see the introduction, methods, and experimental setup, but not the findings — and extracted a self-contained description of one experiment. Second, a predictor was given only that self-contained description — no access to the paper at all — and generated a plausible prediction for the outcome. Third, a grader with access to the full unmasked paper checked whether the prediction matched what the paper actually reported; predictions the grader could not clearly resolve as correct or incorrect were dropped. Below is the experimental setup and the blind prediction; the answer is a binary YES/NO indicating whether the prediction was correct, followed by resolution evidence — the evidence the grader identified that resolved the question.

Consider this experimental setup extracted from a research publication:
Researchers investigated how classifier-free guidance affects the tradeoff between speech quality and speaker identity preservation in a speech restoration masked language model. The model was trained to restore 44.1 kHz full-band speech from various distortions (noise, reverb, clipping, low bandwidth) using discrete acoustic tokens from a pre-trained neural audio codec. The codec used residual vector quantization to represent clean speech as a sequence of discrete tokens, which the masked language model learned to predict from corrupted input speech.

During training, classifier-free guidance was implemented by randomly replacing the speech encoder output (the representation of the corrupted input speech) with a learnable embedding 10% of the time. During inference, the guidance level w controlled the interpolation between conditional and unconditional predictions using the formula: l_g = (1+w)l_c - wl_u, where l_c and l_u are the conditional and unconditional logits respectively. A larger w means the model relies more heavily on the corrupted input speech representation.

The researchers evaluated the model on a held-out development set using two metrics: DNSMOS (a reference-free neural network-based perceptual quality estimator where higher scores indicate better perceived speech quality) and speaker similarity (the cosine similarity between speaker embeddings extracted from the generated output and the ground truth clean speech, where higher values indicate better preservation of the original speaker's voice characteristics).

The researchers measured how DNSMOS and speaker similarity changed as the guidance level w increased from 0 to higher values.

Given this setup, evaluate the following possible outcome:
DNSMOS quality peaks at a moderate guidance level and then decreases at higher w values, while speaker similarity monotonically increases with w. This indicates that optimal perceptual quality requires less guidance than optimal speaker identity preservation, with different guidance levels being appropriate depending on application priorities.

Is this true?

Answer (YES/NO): NO